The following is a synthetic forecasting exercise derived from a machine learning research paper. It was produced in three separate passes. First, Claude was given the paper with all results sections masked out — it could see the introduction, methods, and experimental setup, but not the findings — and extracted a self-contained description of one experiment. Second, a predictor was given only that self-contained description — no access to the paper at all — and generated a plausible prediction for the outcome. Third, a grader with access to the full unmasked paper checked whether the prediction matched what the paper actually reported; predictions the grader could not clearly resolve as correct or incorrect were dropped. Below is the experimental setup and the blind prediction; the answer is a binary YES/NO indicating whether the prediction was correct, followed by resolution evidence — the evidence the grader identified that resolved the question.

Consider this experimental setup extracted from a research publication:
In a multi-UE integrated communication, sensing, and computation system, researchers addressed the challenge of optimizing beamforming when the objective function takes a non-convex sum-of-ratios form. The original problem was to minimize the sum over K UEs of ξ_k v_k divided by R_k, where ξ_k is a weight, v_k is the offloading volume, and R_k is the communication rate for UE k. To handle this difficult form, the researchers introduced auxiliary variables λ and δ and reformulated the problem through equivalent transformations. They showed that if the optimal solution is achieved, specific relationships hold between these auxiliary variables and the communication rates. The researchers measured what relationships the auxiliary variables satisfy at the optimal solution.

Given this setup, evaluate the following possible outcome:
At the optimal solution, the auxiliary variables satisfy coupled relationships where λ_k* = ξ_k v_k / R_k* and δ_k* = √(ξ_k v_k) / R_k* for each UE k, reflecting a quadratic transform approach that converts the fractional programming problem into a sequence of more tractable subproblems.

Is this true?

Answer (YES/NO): NO